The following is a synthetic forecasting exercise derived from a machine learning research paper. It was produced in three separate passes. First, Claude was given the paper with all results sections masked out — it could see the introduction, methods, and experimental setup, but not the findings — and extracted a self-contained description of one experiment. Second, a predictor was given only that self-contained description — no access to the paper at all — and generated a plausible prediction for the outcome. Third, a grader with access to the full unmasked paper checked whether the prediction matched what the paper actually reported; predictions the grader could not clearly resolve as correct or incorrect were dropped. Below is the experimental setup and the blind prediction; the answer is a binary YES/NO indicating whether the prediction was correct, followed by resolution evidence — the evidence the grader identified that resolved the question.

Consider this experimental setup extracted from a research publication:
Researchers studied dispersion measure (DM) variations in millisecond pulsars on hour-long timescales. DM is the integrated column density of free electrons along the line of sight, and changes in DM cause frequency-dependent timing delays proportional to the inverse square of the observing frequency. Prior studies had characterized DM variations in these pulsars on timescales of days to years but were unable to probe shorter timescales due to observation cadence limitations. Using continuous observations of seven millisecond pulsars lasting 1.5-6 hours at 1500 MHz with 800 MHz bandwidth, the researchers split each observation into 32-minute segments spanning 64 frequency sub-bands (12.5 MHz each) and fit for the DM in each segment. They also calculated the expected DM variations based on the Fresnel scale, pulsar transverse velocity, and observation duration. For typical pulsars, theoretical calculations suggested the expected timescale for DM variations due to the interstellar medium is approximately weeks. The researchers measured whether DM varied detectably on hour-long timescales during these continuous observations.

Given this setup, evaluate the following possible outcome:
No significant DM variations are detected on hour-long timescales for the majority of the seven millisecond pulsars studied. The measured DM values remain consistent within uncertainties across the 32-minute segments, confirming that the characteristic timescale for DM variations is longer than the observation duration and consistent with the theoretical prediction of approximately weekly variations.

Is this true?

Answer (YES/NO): YES